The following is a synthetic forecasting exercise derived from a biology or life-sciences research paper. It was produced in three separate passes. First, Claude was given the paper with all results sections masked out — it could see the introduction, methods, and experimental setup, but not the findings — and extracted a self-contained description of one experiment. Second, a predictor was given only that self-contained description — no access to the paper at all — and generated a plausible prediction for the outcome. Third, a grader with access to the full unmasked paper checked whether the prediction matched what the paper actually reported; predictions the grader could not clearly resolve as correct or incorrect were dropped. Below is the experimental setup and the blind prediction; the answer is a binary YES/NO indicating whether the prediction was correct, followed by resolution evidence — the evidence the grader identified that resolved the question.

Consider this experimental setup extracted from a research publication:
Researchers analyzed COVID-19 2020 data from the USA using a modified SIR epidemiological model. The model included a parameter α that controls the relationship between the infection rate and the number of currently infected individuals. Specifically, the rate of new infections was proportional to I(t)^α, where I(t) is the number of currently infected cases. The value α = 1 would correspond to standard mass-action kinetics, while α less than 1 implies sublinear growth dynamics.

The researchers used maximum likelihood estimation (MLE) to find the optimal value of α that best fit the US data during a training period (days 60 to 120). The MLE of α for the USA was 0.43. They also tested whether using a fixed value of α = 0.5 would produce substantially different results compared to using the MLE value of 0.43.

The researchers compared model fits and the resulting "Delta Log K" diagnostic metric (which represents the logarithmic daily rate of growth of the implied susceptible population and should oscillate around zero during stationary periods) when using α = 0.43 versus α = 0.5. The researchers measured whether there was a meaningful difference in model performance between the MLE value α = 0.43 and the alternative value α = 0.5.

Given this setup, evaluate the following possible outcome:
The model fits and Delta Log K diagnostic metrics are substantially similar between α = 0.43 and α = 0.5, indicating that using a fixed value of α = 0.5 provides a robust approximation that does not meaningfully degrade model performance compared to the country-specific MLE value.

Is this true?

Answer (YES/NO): YES